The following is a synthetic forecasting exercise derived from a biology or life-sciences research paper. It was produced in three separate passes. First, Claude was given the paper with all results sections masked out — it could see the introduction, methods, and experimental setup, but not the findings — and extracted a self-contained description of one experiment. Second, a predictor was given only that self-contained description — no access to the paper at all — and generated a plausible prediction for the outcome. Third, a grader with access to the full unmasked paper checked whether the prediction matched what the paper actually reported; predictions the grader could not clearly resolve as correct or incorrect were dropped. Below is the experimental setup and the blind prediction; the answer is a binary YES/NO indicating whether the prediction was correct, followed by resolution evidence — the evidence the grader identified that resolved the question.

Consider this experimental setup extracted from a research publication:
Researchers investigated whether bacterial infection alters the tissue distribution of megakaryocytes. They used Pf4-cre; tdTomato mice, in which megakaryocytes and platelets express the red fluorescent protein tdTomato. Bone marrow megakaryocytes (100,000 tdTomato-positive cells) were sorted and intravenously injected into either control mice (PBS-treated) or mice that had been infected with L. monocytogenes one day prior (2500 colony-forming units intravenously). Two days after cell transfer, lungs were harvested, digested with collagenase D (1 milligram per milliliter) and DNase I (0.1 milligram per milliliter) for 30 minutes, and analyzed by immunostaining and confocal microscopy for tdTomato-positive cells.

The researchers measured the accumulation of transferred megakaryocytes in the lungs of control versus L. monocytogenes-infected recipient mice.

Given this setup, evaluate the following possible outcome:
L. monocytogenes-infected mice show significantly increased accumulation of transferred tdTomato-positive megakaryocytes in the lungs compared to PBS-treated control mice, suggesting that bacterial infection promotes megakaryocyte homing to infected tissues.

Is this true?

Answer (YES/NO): YES